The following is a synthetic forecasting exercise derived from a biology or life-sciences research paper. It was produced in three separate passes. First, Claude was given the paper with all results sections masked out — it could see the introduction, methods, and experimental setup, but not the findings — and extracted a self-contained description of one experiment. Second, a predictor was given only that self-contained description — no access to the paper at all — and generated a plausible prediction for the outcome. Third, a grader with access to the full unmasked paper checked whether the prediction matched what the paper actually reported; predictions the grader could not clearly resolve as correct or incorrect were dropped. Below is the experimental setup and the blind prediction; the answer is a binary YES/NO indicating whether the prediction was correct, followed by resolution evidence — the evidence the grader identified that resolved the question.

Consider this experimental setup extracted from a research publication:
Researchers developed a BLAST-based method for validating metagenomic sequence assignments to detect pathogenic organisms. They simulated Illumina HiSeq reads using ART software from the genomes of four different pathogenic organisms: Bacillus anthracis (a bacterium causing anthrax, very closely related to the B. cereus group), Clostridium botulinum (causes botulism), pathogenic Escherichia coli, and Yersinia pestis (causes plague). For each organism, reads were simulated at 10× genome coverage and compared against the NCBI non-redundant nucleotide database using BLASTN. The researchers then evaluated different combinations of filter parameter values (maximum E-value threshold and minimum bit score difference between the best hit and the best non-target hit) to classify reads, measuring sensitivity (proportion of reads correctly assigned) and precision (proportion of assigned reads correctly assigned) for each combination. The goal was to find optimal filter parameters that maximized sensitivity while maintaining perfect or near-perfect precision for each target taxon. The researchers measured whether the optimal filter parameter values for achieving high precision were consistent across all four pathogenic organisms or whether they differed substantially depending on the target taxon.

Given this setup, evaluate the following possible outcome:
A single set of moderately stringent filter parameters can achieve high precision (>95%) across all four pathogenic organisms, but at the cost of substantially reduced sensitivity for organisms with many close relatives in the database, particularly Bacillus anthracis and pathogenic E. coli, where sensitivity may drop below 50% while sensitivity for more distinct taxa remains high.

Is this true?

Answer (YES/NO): NO